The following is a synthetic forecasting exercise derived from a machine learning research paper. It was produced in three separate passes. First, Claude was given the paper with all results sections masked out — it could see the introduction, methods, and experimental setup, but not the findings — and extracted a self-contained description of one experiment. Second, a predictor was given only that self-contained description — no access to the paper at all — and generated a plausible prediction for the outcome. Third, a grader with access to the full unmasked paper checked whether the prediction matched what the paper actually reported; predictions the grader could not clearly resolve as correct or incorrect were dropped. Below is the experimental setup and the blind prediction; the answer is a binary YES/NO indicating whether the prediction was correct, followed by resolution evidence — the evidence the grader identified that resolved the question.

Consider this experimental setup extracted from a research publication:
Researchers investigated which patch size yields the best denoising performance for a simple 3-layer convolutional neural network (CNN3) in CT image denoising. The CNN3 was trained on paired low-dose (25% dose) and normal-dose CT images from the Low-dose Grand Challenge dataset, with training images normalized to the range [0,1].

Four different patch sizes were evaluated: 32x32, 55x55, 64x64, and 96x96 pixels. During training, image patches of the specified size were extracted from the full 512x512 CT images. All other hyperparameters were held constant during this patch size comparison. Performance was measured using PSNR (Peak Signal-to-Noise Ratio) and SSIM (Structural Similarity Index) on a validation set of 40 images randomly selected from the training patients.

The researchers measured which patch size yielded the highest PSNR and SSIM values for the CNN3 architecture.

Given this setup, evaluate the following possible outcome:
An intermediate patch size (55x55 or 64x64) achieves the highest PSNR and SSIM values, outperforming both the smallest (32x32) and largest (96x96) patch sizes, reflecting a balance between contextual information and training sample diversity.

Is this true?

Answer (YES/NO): YES